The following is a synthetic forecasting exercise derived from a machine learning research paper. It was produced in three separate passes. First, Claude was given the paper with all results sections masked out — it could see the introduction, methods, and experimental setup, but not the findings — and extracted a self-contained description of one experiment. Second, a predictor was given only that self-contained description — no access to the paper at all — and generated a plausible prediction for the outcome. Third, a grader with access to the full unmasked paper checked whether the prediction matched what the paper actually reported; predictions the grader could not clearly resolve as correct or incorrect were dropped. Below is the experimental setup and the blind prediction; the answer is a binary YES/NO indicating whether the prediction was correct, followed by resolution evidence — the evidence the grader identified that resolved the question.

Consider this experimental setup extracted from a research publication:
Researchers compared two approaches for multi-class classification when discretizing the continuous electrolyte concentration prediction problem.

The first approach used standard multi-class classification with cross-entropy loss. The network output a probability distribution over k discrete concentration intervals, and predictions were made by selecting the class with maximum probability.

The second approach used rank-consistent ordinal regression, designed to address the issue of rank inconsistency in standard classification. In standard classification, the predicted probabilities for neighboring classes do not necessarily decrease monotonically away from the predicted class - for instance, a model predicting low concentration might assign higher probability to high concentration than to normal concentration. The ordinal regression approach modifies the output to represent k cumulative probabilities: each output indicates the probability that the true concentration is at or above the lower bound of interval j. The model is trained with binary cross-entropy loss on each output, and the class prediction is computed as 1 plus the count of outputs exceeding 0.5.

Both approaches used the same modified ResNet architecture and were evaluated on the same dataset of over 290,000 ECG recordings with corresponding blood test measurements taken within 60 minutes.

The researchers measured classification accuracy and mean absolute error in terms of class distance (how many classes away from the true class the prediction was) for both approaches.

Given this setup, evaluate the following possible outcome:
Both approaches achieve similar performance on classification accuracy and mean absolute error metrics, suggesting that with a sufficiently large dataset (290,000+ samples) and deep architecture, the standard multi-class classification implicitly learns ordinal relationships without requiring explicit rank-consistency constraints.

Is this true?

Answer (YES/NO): NO